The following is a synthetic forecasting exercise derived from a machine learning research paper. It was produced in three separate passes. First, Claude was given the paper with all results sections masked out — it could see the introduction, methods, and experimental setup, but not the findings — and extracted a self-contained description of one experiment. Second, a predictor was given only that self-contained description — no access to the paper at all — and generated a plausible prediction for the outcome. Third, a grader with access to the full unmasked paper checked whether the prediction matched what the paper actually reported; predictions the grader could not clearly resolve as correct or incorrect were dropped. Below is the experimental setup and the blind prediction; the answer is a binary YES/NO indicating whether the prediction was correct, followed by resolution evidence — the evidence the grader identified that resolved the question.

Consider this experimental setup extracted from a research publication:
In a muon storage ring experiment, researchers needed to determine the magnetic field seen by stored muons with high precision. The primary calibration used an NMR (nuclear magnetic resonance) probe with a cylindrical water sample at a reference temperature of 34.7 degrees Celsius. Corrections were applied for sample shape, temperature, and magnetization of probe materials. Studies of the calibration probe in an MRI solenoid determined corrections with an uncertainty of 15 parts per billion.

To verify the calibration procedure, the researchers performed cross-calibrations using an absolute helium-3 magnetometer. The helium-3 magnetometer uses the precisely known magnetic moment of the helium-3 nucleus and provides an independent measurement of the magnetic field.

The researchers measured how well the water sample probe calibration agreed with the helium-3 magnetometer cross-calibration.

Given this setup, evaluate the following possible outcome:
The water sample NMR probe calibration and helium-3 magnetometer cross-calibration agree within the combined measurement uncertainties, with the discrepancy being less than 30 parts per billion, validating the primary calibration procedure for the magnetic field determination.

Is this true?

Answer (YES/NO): NO